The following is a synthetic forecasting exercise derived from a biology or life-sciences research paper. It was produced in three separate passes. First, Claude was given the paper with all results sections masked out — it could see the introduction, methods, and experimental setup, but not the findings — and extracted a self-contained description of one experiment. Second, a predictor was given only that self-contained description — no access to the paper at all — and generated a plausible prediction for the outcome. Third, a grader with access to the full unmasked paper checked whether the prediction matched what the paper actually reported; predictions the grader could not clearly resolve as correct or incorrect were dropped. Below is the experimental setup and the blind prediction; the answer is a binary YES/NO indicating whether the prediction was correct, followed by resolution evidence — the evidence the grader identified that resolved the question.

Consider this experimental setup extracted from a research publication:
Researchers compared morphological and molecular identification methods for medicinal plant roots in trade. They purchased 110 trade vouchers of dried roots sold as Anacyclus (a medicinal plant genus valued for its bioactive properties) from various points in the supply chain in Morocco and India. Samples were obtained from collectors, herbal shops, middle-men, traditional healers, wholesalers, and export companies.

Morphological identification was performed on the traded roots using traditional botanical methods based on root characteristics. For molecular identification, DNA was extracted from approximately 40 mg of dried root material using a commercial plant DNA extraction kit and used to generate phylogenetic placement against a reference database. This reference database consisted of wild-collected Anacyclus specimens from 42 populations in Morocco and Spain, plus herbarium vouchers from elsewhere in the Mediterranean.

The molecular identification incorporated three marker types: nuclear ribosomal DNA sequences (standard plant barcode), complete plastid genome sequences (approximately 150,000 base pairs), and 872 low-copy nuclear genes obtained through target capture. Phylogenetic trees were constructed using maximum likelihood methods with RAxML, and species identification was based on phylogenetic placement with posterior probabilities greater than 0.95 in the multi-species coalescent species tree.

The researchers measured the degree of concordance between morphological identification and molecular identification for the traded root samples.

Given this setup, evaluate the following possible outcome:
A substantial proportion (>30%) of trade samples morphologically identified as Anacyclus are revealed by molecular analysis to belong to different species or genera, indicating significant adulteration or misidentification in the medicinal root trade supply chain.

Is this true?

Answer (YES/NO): NO